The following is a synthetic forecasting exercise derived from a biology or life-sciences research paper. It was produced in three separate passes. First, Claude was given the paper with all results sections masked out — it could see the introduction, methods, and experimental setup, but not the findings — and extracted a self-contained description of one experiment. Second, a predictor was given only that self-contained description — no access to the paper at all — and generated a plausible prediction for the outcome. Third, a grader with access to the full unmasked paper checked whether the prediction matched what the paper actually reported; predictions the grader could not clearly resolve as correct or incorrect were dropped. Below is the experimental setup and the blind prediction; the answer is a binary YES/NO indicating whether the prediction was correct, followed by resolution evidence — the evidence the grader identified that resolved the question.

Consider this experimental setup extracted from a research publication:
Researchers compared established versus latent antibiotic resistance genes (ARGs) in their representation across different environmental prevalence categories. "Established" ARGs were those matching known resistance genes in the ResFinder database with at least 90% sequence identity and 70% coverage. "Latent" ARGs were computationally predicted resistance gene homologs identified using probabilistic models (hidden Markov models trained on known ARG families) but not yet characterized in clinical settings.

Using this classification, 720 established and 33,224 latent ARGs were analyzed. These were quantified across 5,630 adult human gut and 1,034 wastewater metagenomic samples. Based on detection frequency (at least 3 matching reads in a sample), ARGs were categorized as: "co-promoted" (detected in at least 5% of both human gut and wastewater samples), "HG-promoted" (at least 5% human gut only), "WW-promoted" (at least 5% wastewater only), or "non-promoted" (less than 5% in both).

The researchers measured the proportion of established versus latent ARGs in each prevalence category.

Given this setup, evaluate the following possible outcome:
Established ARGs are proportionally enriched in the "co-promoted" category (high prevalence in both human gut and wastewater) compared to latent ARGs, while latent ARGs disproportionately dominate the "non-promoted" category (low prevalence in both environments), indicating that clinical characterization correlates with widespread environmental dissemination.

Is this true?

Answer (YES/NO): YES